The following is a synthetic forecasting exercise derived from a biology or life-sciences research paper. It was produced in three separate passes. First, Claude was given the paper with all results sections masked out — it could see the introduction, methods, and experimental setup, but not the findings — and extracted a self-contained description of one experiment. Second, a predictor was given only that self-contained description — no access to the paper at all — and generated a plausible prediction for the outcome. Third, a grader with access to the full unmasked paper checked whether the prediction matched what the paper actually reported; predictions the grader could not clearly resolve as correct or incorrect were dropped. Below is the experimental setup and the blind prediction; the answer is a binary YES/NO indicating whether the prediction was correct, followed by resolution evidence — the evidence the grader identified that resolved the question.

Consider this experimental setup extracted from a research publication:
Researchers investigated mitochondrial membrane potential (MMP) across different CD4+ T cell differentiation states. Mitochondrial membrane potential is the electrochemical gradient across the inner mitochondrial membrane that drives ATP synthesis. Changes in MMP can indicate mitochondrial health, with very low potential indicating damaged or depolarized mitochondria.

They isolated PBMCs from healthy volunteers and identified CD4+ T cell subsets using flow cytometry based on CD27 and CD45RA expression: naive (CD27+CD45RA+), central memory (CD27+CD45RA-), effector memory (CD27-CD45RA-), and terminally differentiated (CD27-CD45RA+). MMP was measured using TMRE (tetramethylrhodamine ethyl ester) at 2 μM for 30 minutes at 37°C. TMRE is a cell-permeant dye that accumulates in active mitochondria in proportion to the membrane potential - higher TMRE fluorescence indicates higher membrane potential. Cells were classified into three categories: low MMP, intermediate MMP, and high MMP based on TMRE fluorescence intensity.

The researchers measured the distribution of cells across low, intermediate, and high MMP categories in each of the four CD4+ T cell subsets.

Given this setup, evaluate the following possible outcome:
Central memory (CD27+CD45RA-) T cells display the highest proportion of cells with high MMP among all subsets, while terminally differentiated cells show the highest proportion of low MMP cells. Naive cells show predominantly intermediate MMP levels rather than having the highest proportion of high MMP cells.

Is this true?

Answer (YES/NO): NO